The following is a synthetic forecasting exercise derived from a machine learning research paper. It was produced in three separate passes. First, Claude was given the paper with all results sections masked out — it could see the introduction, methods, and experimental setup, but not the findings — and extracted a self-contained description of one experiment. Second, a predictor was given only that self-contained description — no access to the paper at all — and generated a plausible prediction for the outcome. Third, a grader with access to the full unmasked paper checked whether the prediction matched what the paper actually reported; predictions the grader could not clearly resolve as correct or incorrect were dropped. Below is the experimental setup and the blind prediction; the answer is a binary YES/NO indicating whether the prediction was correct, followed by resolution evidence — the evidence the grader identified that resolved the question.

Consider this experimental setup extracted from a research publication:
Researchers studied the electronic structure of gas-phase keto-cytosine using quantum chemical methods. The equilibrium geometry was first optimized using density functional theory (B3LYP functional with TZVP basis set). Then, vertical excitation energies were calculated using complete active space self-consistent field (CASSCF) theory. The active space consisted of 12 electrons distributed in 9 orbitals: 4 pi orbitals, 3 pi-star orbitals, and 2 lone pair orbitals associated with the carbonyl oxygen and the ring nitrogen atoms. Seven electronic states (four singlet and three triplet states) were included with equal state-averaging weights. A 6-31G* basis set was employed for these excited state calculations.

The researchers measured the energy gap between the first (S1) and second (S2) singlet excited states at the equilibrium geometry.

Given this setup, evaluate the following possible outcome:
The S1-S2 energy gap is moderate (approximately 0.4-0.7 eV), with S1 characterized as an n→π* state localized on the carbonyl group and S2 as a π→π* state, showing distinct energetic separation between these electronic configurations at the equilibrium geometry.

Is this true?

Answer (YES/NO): NO